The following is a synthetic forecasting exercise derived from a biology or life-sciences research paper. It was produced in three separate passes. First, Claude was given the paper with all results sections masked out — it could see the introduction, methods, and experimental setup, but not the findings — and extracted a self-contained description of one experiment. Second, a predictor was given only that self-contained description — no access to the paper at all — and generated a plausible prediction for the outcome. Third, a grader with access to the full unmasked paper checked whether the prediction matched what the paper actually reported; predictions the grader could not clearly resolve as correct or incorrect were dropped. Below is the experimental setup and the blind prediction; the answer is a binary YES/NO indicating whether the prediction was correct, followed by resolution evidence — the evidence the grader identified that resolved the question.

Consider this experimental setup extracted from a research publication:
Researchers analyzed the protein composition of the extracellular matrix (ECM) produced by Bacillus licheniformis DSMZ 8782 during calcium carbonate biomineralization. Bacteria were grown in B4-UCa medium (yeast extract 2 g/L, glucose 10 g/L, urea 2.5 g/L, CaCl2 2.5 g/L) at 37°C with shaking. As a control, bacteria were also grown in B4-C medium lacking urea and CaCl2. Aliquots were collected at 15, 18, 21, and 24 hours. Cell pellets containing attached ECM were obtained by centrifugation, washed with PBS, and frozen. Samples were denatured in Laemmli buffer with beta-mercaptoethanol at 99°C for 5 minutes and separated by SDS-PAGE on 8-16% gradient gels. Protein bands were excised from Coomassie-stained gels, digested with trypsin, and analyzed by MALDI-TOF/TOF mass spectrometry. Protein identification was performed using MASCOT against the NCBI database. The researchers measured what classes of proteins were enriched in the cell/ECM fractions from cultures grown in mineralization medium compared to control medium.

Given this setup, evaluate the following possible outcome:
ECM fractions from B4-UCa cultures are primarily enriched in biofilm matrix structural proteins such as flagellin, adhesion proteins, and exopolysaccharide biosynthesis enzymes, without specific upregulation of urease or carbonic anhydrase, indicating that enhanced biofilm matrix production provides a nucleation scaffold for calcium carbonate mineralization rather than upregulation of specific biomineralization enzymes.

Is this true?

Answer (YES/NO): NO